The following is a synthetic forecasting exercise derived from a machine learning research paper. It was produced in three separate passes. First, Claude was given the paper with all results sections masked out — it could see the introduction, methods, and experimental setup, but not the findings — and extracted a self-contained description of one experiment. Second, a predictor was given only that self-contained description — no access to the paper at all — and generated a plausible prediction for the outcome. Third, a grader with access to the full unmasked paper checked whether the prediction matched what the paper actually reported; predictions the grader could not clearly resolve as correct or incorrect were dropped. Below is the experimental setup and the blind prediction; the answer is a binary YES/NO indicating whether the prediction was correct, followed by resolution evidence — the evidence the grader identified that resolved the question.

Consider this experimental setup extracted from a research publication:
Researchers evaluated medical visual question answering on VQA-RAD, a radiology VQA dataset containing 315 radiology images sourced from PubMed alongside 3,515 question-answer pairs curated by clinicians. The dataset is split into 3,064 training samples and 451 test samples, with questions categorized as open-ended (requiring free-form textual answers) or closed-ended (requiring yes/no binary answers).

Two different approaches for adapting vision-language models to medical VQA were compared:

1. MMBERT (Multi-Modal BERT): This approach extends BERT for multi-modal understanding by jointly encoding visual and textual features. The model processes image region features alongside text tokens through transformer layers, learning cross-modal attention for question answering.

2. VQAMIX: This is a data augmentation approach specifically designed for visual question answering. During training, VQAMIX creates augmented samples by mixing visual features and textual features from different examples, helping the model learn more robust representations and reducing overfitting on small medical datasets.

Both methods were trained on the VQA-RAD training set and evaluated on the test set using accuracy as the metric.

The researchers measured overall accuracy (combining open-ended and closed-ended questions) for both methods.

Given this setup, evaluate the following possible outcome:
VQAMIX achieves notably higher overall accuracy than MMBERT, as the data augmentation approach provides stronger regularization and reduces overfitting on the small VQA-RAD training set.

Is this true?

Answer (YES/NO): YES